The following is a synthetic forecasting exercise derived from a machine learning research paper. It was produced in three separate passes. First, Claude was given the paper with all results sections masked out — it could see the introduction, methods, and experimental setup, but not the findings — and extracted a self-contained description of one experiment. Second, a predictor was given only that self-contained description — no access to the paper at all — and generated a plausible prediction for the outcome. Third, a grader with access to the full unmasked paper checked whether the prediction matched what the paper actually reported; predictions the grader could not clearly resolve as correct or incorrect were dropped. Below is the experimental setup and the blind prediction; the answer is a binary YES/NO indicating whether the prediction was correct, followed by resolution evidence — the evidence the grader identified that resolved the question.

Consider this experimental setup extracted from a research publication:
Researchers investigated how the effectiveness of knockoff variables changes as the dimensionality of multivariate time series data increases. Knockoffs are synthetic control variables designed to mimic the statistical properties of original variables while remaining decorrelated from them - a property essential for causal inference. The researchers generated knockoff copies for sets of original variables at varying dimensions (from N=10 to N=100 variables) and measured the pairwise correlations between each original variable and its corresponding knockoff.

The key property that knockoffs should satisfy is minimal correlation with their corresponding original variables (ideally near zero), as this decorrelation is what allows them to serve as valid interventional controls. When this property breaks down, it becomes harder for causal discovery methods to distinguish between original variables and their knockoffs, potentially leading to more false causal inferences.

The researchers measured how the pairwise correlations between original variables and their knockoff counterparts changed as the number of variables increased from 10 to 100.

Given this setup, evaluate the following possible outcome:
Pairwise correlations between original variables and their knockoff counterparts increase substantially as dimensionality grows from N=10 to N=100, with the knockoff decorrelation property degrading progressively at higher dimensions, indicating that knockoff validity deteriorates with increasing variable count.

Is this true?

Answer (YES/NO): YES